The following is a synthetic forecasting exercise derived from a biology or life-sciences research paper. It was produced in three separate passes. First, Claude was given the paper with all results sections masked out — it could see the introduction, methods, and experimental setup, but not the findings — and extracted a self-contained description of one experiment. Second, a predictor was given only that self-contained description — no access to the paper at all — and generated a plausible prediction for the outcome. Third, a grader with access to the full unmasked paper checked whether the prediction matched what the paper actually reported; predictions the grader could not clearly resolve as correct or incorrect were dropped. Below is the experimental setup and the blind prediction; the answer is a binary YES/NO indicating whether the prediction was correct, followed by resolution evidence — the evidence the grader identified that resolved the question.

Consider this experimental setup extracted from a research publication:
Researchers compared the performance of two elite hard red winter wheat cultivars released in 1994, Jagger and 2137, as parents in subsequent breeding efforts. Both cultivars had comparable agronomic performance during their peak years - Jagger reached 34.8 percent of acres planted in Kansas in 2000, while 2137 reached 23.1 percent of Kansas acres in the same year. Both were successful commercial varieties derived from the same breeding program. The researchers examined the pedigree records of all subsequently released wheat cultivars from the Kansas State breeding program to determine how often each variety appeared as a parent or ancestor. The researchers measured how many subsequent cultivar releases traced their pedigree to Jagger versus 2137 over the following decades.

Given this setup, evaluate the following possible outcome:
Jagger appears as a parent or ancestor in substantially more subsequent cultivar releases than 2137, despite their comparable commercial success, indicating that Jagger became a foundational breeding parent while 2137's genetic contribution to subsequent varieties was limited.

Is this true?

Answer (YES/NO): YES